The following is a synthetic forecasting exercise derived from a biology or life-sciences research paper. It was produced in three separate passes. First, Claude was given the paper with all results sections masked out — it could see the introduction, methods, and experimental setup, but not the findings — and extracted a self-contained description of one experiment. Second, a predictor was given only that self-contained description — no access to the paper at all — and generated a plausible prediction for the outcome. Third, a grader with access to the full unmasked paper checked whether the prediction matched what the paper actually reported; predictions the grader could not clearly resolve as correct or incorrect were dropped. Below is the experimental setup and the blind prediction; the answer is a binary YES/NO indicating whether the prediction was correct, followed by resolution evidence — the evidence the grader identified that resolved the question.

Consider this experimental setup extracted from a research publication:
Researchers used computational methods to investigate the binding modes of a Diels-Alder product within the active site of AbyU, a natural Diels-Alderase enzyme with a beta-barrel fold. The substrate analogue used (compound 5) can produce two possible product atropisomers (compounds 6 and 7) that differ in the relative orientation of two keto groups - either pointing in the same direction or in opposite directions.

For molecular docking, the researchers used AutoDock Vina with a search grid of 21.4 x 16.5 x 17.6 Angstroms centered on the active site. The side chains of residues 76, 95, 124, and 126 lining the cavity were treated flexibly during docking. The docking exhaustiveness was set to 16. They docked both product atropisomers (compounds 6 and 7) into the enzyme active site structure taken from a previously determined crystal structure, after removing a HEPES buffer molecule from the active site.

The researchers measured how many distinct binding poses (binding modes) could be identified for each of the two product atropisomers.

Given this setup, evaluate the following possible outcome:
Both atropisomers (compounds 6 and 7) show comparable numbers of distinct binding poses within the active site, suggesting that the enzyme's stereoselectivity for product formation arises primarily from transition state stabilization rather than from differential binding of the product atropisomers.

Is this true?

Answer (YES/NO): YES